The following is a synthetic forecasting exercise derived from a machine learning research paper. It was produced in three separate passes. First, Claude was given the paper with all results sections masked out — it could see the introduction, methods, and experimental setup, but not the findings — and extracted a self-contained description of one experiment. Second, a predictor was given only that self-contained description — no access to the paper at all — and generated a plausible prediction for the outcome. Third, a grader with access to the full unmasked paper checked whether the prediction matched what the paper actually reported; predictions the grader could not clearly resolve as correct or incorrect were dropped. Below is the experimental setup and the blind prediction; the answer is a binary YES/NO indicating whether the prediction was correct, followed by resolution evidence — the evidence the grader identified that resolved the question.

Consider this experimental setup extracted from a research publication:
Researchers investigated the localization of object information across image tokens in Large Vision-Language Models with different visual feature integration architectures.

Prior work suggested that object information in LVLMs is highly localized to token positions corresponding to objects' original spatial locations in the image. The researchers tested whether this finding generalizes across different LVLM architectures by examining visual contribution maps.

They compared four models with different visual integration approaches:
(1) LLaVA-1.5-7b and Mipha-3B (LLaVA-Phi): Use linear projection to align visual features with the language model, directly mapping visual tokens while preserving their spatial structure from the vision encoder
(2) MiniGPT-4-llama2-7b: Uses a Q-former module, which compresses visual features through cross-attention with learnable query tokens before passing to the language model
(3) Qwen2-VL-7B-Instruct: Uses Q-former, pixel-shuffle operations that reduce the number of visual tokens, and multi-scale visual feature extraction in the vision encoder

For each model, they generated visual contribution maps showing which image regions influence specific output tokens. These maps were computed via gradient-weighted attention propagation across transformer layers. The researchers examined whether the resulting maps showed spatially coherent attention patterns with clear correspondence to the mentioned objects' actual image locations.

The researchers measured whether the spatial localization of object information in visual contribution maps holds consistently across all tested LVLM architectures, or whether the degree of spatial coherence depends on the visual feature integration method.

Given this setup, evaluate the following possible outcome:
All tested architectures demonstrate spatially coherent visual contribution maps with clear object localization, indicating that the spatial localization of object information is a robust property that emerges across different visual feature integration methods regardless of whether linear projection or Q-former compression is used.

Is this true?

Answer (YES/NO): NO